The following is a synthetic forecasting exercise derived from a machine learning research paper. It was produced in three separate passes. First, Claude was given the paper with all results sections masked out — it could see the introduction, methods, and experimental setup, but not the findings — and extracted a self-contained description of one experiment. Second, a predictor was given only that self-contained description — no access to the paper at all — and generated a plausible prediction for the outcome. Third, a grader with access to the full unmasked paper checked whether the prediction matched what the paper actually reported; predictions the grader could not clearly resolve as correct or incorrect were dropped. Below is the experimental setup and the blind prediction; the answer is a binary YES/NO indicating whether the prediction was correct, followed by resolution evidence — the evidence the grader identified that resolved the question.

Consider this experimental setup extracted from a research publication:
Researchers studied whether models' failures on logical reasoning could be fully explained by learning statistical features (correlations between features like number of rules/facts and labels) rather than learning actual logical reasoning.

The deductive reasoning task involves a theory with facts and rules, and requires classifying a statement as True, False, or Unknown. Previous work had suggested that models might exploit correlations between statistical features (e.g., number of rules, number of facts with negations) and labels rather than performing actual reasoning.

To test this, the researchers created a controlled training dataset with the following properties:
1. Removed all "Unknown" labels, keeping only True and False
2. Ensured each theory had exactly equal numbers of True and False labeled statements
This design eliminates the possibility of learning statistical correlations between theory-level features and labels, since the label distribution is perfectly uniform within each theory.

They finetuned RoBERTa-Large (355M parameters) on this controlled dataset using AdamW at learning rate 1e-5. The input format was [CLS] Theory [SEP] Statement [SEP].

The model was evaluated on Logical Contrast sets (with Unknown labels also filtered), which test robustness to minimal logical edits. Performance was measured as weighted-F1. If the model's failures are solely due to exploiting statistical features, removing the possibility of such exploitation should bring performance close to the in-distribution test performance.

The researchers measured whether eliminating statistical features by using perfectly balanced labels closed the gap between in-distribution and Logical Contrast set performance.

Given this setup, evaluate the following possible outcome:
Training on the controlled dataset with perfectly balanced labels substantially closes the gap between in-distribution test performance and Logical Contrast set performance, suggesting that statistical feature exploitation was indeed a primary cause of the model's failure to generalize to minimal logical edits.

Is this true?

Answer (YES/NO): NO